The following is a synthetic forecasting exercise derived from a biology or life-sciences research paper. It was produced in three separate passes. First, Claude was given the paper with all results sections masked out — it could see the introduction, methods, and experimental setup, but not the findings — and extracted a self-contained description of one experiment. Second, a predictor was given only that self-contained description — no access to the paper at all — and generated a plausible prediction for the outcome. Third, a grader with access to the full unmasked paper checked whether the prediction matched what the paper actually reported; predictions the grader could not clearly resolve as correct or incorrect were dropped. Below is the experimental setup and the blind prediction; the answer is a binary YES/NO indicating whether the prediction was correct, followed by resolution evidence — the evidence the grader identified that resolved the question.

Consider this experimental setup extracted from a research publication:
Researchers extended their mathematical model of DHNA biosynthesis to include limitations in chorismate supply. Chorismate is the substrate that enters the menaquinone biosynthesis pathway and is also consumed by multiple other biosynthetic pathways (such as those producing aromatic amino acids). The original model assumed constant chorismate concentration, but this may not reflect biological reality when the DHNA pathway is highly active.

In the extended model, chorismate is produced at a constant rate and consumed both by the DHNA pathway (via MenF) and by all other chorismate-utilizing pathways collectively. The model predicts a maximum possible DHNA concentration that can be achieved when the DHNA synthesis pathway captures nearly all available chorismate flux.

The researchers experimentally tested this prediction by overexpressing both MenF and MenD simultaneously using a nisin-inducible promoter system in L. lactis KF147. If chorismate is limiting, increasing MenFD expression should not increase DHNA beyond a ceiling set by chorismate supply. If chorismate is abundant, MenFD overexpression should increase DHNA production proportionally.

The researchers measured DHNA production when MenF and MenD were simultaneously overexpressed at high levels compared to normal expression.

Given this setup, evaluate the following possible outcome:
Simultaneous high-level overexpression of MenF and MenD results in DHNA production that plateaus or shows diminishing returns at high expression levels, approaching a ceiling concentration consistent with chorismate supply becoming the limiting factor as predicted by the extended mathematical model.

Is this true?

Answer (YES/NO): YES